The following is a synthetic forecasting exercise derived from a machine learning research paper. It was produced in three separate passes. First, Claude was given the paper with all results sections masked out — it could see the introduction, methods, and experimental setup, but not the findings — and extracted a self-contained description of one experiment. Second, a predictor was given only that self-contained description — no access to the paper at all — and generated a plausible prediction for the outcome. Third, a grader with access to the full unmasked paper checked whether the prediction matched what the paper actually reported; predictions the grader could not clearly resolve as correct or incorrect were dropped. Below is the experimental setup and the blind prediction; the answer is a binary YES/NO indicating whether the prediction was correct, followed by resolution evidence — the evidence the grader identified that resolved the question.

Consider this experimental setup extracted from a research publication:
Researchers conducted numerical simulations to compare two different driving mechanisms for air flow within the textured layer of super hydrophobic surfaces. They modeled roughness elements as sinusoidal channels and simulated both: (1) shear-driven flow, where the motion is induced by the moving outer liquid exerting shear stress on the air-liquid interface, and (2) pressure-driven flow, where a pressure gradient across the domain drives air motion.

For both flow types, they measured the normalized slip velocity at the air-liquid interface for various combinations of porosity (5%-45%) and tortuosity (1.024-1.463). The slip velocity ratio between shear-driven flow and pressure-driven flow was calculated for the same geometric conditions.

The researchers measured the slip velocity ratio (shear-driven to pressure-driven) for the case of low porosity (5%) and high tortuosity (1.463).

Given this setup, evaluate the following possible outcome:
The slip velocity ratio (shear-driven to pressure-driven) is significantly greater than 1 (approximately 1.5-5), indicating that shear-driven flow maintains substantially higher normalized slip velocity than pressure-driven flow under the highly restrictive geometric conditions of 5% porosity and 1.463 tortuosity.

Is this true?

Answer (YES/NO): NO